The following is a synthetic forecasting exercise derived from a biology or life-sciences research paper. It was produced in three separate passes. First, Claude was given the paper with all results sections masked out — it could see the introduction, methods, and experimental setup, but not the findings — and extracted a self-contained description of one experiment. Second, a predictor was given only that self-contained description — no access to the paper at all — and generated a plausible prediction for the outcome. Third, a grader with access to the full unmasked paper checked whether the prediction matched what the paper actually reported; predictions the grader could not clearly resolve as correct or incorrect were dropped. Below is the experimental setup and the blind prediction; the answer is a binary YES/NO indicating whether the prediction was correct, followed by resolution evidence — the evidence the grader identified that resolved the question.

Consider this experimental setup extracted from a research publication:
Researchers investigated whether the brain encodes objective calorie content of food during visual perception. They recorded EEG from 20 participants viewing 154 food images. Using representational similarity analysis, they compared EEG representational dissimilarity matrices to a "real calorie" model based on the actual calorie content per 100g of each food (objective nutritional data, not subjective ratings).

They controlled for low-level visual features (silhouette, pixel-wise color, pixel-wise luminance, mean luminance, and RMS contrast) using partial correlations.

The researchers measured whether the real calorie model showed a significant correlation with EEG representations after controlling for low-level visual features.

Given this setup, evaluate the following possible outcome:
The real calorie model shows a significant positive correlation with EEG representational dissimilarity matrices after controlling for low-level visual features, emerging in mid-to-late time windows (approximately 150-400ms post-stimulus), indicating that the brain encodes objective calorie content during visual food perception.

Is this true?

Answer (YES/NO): NO